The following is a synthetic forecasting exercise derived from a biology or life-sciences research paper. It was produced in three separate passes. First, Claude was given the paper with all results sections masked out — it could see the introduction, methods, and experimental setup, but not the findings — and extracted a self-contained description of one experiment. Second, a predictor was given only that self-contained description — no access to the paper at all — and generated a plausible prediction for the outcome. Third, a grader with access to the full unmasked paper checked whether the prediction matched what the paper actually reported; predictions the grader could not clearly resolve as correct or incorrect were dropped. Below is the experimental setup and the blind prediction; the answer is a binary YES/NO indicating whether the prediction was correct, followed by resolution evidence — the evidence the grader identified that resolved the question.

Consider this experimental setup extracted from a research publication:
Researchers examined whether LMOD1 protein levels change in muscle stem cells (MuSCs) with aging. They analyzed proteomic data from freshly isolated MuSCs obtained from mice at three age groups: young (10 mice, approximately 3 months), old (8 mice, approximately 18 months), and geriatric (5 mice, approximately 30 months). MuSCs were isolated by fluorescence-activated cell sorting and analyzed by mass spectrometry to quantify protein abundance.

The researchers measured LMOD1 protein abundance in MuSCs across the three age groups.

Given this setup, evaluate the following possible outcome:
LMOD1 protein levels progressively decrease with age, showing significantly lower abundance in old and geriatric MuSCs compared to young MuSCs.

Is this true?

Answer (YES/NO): NO